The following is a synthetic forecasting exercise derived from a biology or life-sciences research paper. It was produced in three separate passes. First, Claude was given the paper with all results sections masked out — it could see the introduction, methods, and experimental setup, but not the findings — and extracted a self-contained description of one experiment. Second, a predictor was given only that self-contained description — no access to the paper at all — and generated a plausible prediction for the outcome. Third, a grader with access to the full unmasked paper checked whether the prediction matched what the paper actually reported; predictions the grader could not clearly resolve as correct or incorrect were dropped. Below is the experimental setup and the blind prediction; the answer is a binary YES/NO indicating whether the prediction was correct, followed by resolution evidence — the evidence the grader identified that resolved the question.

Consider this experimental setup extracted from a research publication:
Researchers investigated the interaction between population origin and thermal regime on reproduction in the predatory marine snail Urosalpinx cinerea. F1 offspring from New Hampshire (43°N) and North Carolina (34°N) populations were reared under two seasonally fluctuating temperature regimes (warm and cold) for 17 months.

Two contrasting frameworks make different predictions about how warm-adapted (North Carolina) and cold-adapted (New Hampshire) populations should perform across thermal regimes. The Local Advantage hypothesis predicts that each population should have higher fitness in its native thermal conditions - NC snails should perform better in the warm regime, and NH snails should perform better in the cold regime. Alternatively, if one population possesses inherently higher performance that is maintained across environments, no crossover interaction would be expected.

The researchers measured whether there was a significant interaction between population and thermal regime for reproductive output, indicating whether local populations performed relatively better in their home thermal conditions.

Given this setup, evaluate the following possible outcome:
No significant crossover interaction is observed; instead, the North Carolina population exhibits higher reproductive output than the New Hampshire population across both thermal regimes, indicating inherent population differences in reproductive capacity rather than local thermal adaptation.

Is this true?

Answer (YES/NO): NO